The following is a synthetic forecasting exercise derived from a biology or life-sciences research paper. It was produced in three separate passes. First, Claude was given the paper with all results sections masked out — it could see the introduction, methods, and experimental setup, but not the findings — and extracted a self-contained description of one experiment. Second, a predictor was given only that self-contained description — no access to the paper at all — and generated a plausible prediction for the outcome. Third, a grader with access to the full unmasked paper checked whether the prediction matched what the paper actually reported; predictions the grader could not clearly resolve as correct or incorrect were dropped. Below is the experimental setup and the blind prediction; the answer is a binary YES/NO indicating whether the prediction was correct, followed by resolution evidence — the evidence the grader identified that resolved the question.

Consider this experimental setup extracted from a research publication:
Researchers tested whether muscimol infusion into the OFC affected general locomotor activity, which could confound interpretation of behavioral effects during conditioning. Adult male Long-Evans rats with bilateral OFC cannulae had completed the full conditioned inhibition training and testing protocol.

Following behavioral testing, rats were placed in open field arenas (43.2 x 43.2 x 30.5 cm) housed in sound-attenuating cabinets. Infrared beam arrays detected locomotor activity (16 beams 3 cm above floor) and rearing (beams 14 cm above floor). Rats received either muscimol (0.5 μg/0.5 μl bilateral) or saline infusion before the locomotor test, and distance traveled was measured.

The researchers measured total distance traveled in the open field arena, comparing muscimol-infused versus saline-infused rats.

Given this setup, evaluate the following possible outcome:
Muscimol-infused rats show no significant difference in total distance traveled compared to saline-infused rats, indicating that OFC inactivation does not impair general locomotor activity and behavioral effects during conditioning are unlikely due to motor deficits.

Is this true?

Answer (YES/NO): YES